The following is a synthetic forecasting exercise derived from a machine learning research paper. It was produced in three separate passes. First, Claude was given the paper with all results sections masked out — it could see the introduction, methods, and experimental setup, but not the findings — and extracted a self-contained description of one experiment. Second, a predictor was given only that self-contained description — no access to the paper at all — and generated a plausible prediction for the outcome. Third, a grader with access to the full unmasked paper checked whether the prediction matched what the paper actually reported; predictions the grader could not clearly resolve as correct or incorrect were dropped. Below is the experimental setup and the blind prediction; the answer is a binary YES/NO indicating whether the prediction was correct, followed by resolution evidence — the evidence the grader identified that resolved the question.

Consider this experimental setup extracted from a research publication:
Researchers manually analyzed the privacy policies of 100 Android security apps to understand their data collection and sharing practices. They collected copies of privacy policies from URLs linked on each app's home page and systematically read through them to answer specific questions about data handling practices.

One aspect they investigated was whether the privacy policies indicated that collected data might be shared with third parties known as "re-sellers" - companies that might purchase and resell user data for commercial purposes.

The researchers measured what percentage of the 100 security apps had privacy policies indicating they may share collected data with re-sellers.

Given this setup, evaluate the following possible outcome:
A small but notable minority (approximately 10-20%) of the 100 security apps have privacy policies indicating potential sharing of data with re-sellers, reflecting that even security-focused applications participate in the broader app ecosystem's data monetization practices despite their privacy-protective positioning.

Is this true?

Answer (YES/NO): YES